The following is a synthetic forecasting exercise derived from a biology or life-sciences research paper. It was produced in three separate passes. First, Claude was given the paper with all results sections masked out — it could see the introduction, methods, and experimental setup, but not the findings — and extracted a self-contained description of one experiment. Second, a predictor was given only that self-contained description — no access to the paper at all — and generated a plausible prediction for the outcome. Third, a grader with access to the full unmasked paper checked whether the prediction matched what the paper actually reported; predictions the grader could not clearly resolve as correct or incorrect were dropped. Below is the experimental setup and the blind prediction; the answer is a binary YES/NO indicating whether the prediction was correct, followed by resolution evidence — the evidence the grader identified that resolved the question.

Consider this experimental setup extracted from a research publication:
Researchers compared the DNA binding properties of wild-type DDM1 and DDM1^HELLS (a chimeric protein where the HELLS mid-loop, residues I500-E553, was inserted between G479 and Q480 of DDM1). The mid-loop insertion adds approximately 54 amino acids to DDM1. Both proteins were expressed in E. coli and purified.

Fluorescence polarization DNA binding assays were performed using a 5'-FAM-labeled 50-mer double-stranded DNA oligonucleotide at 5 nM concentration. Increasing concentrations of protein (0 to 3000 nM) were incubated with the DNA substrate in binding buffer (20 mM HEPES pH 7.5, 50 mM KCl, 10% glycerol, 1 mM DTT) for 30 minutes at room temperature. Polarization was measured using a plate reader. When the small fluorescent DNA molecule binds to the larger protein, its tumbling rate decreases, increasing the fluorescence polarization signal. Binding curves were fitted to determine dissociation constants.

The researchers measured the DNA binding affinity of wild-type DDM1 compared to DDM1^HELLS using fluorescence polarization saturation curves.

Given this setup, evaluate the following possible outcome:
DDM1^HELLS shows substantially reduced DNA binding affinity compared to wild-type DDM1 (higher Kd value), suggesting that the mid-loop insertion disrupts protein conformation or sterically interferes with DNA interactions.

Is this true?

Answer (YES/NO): NO